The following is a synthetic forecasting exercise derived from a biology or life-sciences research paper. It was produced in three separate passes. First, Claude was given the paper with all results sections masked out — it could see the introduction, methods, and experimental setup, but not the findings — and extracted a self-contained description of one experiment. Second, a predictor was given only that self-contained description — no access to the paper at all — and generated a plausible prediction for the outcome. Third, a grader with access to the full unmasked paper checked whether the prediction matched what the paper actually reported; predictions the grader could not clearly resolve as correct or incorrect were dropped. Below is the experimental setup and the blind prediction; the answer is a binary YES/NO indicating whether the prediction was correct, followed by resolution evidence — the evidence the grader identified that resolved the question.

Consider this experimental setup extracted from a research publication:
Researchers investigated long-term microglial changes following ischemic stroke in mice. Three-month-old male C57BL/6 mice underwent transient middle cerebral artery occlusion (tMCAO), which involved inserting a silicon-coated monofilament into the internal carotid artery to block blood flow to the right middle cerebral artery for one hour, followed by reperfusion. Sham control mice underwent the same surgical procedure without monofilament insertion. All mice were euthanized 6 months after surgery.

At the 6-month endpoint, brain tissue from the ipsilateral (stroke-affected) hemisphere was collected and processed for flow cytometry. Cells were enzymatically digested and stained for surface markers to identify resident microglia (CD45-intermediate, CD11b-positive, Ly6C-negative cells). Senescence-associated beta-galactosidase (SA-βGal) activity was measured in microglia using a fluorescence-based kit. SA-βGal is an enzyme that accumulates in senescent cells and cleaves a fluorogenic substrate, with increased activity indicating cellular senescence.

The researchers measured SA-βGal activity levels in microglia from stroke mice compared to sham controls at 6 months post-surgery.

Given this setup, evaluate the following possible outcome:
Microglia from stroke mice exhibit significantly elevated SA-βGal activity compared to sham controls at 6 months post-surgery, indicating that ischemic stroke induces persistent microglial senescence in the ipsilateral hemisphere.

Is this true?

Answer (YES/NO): YES